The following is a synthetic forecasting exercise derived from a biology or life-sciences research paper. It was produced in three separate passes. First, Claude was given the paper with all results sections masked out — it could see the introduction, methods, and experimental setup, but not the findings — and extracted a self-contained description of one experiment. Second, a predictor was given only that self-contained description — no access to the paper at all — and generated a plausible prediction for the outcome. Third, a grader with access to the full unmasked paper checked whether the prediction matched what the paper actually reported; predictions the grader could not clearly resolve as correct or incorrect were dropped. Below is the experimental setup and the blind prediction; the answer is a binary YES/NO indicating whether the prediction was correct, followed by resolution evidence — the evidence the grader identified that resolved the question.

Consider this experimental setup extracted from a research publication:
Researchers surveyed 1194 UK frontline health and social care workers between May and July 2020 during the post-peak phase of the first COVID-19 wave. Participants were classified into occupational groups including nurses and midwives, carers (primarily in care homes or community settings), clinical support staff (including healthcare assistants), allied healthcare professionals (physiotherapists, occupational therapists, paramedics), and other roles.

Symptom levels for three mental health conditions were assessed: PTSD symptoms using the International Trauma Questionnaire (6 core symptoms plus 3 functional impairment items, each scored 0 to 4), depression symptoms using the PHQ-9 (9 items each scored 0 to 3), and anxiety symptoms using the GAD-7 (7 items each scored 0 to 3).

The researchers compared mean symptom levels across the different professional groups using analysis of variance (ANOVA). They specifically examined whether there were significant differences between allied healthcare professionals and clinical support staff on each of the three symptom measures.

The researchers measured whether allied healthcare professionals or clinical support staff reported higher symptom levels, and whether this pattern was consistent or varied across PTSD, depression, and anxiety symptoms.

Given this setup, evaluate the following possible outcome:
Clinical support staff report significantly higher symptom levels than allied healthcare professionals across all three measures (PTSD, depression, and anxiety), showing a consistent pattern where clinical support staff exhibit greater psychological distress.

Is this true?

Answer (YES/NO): YES